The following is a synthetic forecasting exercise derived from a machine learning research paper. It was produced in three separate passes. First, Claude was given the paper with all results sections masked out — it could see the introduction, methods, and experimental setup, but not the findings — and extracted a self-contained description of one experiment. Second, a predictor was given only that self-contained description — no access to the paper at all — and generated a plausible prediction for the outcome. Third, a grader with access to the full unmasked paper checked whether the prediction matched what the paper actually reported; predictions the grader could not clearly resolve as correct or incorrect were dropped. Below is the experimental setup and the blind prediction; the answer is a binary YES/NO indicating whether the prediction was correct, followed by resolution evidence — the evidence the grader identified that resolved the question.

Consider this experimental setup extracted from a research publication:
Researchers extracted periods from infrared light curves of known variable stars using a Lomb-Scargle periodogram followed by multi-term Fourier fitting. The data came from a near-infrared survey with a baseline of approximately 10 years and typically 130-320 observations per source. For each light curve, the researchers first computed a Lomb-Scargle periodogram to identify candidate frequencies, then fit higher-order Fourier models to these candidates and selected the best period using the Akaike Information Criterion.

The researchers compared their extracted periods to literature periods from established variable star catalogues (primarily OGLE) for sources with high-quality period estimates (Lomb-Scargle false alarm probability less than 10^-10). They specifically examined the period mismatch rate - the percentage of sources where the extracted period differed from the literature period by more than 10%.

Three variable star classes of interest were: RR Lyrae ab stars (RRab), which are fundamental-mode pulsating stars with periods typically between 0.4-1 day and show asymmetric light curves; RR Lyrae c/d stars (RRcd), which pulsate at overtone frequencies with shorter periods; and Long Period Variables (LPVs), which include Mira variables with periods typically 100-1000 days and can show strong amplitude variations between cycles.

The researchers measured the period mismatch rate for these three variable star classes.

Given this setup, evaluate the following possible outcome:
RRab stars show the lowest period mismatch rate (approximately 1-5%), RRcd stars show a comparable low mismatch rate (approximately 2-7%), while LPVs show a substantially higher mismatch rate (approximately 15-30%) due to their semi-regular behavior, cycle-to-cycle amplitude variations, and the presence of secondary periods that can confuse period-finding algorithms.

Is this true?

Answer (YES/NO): NO